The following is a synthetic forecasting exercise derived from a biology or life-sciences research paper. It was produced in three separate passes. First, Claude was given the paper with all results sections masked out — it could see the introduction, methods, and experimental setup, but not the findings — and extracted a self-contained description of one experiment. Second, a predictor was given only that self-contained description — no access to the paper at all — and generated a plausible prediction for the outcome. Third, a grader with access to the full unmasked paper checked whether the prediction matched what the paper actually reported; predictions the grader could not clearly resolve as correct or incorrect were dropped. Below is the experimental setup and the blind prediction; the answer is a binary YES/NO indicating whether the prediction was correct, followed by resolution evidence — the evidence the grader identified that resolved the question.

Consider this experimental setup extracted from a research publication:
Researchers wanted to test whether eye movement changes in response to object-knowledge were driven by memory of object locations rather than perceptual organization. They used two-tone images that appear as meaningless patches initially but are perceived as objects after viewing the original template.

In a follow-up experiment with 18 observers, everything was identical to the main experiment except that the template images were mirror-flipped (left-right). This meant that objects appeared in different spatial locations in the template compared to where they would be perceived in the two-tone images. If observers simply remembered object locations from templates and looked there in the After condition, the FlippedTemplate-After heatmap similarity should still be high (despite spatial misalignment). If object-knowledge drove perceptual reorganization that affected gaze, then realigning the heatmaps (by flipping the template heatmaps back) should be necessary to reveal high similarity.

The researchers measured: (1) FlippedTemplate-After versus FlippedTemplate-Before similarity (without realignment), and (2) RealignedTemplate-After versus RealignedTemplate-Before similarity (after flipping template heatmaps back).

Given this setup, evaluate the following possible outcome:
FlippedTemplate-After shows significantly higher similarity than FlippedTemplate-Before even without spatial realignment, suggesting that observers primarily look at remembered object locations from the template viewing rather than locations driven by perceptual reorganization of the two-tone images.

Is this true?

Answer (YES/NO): NO